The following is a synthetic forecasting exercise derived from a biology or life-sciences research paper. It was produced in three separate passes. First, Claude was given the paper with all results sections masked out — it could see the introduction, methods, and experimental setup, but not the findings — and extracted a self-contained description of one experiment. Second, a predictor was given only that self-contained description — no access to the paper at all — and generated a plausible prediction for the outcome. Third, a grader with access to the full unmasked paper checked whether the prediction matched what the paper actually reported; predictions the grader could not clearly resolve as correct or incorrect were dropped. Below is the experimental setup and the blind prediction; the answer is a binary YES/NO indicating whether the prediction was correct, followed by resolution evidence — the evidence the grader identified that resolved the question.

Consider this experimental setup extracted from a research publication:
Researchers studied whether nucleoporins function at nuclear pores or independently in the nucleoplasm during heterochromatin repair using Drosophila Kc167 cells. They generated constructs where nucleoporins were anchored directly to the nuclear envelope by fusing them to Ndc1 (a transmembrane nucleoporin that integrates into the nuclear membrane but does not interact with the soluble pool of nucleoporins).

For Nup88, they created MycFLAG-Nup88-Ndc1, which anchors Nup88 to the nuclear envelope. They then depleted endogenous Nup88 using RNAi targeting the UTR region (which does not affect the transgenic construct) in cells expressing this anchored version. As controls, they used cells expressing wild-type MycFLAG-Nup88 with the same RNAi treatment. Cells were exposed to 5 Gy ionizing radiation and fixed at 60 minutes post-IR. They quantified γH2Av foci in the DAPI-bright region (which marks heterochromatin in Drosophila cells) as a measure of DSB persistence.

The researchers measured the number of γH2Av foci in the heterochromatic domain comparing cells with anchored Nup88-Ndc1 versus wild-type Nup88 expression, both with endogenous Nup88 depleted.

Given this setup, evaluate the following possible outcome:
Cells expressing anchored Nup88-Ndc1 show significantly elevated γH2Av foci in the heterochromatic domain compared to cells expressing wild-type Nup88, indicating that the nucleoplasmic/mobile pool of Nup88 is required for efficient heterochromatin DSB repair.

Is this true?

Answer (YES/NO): YES